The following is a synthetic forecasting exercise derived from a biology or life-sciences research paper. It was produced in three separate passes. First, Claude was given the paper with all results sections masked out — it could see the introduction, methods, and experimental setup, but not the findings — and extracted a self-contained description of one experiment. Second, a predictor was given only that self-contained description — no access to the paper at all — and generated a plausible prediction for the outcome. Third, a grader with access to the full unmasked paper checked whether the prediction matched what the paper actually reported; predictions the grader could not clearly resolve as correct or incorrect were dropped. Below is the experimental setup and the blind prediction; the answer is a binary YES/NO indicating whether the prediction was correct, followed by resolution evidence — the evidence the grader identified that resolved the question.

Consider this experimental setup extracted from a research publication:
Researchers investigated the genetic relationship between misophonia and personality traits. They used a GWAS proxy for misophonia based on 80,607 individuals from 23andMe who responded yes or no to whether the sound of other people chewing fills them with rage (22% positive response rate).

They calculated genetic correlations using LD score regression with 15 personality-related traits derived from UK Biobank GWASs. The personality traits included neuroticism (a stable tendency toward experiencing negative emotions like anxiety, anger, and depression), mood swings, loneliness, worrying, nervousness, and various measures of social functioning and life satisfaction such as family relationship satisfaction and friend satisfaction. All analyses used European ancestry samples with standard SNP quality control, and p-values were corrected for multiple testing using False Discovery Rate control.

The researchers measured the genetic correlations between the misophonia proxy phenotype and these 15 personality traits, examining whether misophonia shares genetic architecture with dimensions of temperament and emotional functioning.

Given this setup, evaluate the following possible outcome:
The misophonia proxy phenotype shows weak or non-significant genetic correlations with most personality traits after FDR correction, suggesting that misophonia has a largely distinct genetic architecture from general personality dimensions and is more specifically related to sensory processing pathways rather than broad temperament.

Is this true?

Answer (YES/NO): NO